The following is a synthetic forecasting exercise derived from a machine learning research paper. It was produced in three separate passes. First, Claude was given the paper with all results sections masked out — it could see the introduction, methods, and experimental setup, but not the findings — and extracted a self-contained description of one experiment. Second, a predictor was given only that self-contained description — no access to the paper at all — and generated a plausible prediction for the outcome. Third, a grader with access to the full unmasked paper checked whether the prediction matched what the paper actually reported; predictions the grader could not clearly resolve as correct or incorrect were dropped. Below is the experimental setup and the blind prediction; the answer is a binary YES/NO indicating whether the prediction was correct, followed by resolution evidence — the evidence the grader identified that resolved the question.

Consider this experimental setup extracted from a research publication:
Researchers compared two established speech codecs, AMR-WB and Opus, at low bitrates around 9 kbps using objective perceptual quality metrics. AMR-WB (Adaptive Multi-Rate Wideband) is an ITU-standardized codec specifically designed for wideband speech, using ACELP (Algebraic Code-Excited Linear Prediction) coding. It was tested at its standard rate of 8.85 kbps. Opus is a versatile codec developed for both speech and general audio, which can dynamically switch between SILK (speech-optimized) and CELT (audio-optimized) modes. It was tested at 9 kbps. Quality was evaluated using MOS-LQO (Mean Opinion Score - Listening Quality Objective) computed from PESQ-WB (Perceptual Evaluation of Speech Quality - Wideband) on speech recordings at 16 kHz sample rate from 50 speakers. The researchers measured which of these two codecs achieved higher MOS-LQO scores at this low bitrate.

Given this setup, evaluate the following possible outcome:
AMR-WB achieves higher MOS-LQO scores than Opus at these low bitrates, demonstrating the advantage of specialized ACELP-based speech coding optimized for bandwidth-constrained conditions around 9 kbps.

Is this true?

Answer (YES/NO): YES